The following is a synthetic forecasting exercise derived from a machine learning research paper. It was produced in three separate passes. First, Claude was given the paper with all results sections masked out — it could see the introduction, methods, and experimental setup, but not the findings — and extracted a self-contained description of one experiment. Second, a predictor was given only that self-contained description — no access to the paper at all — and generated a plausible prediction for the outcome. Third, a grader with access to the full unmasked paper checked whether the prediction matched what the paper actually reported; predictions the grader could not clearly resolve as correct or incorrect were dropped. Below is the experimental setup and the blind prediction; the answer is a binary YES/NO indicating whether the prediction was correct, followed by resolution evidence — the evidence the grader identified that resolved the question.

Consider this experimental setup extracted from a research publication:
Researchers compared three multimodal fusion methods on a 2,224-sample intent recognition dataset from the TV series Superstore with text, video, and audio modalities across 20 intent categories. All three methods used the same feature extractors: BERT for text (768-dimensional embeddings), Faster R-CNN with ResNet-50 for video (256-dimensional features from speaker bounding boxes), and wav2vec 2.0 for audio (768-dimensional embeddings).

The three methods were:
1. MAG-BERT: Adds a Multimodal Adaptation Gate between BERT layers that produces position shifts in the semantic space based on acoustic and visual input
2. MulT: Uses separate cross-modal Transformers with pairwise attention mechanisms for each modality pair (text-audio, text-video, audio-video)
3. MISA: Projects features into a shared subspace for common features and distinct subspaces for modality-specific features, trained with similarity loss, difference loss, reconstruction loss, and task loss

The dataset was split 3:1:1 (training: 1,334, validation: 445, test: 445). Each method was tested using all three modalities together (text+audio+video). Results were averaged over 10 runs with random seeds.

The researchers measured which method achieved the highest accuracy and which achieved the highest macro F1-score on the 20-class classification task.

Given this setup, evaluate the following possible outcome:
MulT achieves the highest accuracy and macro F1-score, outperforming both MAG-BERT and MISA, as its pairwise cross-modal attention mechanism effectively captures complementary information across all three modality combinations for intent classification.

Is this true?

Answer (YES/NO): NO